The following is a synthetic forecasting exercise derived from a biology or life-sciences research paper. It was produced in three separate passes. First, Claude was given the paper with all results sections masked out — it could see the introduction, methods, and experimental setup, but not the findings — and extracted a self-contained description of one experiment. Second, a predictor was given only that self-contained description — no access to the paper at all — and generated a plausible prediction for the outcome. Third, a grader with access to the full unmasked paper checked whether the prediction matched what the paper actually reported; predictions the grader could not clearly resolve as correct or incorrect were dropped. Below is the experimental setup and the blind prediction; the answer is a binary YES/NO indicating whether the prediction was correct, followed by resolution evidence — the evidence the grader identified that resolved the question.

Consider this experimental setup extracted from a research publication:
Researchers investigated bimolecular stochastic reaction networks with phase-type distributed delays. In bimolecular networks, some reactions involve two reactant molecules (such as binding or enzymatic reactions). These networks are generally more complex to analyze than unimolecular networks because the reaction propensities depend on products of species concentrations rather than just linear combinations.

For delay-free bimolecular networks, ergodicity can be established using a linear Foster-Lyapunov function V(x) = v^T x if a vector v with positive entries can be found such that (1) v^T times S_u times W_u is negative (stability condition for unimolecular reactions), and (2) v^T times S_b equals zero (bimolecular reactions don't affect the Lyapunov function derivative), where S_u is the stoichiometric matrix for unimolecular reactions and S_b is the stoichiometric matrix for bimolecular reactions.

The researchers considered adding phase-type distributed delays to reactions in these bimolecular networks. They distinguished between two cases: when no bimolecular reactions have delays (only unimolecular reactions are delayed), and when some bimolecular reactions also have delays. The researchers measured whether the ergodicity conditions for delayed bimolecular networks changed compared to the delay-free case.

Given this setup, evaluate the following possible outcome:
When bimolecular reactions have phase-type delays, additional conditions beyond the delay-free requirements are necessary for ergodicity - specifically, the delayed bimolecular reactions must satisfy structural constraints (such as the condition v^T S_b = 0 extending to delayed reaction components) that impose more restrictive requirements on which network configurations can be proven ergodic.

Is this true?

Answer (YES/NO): NO